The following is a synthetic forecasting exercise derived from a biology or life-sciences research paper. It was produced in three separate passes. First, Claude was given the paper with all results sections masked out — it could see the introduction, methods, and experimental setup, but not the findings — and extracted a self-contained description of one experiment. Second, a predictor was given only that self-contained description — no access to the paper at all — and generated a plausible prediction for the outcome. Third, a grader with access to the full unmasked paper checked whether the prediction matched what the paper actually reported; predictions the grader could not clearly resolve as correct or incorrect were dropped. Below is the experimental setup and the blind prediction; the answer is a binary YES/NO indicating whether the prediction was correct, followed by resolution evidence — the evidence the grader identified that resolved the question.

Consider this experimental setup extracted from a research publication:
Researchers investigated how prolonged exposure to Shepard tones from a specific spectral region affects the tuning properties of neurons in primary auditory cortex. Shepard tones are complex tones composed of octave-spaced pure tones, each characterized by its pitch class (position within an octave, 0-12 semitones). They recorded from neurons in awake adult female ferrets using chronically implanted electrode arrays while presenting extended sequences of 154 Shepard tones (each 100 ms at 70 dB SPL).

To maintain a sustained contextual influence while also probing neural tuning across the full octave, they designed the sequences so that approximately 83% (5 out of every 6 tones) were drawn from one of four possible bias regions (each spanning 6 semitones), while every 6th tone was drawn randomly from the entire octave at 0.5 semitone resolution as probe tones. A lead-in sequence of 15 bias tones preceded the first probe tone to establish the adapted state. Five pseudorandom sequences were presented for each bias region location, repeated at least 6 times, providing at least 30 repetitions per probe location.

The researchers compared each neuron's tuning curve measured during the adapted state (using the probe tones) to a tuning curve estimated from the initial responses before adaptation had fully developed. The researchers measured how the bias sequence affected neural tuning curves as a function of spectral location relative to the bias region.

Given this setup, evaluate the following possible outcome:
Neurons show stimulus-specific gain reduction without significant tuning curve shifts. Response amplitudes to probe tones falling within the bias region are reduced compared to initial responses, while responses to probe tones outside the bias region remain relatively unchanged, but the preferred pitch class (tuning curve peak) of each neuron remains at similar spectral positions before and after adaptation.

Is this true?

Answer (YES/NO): YES